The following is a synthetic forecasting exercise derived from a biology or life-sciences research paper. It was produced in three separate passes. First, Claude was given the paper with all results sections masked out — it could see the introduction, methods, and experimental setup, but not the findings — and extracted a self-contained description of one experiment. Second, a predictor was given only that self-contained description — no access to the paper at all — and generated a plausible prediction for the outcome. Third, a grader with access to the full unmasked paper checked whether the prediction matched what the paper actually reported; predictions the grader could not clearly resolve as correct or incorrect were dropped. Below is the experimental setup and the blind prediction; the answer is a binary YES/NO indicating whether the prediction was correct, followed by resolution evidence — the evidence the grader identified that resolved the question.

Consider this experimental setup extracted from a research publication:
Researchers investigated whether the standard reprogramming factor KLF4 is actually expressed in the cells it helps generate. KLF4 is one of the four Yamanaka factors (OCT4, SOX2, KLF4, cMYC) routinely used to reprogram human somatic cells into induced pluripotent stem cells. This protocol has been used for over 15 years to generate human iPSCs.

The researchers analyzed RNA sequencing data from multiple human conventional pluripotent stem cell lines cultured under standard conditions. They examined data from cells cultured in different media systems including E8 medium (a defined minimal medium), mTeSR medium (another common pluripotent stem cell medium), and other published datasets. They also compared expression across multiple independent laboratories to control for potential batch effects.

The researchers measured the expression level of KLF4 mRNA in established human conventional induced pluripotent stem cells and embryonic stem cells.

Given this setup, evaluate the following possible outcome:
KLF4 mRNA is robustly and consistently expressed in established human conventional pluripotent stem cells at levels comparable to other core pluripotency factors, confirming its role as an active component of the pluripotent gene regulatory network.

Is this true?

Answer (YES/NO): NO